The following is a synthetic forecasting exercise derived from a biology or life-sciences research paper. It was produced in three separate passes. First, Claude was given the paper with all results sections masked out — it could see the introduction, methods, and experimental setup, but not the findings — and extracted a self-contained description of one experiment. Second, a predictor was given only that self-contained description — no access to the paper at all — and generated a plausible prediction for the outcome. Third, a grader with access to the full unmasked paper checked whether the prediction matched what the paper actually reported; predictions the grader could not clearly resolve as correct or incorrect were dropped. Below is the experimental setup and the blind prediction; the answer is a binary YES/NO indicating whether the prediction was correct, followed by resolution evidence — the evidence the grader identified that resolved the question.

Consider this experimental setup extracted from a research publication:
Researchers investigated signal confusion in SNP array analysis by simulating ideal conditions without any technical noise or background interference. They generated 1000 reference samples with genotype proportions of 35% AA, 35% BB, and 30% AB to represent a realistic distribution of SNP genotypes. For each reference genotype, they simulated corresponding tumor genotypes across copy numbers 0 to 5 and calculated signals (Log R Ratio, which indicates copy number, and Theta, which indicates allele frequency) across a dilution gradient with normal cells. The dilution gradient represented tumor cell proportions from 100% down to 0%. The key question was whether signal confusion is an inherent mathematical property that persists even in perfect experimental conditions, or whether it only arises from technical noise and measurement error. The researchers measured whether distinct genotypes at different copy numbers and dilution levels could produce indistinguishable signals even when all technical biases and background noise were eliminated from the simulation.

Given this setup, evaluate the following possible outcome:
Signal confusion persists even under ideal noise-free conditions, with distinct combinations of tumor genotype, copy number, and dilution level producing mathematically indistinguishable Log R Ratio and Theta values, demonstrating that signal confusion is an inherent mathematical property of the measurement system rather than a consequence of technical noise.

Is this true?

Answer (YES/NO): YES